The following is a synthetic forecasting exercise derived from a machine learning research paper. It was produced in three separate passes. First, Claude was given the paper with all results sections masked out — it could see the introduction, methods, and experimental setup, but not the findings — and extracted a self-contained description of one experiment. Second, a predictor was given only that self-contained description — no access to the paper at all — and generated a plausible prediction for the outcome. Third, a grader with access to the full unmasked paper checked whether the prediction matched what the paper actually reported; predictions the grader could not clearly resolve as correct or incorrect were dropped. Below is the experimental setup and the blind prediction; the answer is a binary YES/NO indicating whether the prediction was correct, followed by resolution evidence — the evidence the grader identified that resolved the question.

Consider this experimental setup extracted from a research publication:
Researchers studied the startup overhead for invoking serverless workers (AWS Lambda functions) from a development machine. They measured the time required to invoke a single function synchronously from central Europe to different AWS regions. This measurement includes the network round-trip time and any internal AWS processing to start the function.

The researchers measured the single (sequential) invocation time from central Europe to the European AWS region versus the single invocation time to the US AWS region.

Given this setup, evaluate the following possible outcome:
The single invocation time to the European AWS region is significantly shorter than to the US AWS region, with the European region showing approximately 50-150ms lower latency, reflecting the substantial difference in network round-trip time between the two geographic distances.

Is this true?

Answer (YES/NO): NO